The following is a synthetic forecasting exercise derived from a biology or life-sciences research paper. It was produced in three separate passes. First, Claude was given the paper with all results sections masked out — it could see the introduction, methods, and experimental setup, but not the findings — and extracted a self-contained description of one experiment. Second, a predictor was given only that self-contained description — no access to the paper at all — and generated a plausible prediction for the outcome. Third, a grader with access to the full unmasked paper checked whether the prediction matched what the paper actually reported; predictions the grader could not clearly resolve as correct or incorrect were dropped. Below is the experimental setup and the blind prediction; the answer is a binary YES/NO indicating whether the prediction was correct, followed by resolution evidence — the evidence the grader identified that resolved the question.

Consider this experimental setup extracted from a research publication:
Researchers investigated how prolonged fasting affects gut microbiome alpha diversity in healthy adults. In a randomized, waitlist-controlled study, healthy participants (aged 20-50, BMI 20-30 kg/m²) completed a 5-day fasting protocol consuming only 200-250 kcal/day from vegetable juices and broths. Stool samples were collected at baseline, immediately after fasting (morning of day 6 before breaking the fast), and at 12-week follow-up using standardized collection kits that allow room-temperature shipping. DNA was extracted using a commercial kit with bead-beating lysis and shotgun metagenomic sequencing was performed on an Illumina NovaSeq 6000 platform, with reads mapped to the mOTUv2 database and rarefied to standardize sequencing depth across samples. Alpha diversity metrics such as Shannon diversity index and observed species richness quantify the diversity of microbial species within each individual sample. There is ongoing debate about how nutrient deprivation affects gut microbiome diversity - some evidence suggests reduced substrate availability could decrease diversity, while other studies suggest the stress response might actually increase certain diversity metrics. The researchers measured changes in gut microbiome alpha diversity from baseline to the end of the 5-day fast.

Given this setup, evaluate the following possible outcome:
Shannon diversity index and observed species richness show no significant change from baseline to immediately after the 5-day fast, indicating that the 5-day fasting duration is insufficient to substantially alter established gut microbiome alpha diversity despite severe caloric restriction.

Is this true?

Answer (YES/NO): YES